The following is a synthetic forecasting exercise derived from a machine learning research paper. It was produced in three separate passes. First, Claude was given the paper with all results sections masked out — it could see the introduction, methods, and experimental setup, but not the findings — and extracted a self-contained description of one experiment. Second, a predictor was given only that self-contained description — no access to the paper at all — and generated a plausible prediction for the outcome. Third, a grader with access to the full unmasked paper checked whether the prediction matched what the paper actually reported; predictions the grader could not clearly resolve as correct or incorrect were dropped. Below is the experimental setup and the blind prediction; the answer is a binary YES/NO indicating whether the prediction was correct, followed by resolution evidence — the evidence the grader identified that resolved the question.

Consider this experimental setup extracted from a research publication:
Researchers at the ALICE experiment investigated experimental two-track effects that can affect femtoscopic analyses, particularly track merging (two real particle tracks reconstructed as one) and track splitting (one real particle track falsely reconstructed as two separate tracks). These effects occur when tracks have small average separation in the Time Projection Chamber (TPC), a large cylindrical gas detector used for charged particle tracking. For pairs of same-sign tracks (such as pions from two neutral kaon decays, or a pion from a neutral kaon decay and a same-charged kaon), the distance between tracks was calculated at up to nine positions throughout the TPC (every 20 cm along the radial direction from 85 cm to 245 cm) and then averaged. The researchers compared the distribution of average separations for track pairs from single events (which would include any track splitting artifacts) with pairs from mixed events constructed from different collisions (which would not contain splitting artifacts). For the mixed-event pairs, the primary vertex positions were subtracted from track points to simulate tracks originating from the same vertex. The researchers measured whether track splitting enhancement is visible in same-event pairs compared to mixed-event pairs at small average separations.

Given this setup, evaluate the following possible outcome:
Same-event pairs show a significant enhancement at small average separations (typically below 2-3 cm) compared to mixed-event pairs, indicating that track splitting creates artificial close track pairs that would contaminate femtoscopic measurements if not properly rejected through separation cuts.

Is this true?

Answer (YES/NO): NO